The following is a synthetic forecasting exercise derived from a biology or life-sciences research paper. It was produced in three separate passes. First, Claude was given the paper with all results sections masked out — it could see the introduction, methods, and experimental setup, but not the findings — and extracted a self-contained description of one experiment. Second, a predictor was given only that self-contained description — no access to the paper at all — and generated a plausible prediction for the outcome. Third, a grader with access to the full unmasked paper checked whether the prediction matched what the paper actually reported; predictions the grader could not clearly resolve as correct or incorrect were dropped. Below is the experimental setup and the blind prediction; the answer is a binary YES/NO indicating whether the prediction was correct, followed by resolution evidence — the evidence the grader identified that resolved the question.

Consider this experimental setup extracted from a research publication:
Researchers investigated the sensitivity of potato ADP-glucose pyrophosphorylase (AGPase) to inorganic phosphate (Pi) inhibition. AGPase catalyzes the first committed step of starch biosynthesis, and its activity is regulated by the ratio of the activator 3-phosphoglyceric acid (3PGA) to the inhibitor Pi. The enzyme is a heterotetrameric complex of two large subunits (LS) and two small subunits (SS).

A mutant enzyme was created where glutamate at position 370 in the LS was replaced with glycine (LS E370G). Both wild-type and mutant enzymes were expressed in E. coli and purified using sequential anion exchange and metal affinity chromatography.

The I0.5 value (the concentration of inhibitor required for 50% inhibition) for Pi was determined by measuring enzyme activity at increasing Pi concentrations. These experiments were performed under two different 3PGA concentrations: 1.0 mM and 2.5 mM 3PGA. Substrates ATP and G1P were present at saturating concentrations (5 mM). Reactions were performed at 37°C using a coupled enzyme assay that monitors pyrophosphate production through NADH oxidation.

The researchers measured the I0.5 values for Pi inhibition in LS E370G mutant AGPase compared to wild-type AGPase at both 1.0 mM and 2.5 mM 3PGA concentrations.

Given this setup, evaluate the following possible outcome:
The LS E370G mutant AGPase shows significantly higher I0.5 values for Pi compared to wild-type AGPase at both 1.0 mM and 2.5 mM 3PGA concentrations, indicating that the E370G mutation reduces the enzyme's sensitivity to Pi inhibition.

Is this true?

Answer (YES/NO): NO